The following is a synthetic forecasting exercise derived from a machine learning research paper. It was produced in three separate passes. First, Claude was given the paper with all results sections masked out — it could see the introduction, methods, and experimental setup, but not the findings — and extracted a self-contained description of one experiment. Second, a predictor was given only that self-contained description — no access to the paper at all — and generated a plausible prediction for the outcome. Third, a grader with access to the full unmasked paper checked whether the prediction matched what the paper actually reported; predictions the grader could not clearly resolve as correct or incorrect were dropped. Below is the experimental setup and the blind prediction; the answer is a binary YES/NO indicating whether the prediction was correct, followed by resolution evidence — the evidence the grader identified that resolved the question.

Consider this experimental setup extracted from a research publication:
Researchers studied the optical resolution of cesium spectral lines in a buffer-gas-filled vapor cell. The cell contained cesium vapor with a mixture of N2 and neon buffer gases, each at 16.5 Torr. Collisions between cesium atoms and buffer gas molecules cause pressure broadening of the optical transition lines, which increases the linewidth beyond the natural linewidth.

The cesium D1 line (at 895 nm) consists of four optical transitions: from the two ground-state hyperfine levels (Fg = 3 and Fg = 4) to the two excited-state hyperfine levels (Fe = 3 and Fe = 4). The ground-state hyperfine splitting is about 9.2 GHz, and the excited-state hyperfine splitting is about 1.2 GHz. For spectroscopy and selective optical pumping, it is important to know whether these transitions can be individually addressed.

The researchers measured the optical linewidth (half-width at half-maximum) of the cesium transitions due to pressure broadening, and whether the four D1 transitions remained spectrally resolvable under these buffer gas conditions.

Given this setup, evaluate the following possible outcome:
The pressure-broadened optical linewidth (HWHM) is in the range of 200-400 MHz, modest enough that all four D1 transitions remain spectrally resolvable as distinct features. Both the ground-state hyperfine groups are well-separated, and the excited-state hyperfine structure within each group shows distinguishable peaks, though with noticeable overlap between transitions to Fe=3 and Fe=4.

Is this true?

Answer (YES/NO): NO